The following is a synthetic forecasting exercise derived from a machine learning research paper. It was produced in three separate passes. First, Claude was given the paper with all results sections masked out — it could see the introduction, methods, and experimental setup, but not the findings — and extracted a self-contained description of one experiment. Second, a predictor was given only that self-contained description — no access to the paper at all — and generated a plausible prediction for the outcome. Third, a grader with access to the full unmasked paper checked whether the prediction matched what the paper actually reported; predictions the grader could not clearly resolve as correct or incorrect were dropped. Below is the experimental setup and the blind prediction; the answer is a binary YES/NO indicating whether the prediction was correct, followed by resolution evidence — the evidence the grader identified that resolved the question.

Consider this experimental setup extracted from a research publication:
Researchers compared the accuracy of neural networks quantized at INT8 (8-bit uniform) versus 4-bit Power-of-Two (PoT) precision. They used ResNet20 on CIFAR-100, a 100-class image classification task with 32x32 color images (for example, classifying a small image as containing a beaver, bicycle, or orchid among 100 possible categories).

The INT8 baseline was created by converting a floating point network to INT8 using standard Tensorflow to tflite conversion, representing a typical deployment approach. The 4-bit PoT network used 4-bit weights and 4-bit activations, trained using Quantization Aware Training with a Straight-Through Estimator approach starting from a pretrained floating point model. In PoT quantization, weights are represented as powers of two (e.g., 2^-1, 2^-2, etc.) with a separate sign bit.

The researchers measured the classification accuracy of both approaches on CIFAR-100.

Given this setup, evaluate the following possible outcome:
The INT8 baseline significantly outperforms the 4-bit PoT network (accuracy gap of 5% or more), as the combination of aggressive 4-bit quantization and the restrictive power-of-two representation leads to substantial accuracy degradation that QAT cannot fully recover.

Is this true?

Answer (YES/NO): NO